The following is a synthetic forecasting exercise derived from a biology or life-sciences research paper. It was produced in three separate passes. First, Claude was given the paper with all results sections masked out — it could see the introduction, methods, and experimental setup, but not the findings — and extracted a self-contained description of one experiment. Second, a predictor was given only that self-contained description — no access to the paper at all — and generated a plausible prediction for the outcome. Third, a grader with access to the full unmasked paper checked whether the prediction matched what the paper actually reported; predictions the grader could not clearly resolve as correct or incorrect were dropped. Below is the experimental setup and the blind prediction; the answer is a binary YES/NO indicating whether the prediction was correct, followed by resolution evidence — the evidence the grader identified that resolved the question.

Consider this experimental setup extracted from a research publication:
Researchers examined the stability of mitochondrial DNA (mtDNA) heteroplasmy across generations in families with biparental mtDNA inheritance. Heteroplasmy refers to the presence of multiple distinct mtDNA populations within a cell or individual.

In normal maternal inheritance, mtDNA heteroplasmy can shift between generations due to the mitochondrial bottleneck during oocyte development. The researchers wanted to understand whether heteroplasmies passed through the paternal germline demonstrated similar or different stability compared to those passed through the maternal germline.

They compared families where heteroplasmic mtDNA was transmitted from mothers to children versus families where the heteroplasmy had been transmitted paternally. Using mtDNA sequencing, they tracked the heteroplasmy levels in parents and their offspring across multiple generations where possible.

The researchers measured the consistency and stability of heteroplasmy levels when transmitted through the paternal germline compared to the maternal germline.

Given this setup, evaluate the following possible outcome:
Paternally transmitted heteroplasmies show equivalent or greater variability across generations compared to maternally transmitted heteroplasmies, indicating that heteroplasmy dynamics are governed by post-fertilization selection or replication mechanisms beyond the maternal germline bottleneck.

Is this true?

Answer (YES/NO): NO